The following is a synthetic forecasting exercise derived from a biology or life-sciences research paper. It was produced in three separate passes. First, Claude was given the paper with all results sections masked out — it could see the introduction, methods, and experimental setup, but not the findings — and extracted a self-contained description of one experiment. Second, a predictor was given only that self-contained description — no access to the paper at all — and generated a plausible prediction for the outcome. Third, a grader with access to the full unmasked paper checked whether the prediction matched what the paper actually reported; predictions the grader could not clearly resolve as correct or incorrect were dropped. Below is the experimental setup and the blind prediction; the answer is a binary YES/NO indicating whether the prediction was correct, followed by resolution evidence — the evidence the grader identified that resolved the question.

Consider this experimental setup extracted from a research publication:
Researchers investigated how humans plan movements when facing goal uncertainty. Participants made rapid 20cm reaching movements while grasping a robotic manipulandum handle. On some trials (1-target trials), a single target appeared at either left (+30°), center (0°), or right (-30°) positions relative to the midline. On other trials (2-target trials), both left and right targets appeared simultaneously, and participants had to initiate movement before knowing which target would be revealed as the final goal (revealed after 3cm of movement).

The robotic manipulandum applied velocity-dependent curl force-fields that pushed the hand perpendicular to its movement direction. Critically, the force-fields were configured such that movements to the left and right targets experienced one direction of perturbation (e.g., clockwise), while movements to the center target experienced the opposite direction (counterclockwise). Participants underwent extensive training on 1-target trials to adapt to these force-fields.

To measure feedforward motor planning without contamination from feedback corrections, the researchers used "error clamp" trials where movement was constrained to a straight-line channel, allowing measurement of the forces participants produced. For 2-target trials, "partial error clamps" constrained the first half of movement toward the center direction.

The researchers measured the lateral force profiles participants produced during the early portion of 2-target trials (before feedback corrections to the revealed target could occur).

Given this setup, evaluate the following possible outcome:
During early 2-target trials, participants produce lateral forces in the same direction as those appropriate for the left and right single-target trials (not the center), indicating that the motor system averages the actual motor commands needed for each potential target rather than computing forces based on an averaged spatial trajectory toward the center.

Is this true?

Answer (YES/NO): NO